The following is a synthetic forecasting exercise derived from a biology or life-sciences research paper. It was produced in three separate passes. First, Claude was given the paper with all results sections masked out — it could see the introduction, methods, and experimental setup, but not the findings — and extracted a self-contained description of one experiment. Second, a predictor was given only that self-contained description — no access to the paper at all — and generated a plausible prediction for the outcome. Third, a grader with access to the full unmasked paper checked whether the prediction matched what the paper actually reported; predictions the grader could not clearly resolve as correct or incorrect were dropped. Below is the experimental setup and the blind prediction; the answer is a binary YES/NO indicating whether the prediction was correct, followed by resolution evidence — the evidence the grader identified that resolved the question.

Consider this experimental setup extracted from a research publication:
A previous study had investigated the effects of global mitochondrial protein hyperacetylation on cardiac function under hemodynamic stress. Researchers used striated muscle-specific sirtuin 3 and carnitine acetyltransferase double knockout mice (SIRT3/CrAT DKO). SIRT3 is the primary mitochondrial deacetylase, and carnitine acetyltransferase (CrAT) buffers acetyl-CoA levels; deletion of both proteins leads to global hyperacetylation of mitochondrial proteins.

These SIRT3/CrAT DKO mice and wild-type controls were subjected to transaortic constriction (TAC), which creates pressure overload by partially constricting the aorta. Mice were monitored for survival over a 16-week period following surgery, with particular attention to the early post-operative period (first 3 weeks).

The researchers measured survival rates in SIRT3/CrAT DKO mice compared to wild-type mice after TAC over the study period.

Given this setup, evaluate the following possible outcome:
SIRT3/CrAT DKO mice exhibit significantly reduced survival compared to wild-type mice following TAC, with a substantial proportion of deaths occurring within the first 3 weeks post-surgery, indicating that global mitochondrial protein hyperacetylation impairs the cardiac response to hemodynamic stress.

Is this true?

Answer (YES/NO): NO